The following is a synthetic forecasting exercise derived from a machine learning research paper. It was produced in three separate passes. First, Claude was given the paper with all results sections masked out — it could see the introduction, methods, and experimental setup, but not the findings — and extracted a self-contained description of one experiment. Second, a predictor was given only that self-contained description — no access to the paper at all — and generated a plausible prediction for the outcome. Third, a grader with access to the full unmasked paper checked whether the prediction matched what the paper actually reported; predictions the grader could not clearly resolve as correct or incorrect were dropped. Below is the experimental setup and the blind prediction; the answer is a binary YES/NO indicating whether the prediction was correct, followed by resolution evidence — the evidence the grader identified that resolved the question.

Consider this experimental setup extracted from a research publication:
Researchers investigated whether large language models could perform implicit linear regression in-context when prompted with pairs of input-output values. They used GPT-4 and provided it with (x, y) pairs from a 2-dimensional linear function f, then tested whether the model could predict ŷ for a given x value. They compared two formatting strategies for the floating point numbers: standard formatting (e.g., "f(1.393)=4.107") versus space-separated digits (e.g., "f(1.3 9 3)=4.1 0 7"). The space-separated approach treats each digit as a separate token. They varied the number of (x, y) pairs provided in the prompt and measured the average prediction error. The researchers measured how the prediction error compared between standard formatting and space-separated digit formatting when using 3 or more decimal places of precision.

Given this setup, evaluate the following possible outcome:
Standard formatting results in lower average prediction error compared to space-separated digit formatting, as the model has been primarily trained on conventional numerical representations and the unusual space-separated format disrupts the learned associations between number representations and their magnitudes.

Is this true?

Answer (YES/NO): NO